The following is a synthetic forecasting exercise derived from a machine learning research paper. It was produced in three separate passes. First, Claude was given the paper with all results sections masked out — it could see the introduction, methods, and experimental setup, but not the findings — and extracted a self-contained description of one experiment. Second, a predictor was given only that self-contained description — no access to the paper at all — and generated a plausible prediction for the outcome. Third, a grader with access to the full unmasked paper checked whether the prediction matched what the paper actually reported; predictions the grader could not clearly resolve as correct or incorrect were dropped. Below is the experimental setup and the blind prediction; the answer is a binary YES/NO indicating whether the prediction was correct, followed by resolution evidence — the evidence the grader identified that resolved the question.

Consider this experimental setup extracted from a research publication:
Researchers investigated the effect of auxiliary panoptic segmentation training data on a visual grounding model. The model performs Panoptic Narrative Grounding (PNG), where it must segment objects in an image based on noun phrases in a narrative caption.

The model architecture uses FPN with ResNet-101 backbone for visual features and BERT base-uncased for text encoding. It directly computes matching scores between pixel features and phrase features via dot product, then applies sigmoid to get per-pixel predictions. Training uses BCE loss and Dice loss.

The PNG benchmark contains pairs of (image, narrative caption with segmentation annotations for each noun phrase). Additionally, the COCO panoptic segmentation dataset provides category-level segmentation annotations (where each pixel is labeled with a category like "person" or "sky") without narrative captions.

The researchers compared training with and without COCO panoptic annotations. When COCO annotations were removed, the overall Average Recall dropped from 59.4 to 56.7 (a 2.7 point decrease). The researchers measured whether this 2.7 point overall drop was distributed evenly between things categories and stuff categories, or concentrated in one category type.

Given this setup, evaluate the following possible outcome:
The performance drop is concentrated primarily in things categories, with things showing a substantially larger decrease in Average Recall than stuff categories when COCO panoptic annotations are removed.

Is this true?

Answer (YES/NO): YES